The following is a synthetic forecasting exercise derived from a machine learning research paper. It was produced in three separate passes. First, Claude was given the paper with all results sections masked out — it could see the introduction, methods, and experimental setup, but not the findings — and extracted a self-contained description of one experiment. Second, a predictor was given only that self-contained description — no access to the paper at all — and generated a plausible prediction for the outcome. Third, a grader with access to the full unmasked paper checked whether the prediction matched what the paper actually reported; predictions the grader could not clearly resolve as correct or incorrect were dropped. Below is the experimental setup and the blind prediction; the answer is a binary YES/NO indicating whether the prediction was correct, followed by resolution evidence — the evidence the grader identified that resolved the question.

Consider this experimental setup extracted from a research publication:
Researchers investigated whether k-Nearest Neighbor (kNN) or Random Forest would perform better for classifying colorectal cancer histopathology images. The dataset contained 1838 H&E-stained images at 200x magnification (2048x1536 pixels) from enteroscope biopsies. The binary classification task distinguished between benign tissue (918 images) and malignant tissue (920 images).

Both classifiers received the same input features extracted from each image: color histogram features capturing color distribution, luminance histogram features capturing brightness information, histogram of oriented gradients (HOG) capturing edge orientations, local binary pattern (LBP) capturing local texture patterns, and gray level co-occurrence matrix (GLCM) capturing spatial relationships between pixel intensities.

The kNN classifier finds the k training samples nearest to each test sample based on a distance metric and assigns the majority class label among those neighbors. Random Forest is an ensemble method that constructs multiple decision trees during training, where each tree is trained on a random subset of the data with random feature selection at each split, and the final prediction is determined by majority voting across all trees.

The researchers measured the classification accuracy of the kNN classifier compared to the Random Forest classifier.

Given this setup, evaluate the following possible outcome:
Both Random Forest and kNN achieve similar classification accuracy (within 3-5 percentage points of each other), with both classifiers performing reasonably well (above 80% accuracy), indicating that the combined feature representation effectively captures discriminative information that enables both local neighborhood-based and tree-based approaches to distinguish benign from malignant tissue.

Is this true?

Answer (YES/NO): NO